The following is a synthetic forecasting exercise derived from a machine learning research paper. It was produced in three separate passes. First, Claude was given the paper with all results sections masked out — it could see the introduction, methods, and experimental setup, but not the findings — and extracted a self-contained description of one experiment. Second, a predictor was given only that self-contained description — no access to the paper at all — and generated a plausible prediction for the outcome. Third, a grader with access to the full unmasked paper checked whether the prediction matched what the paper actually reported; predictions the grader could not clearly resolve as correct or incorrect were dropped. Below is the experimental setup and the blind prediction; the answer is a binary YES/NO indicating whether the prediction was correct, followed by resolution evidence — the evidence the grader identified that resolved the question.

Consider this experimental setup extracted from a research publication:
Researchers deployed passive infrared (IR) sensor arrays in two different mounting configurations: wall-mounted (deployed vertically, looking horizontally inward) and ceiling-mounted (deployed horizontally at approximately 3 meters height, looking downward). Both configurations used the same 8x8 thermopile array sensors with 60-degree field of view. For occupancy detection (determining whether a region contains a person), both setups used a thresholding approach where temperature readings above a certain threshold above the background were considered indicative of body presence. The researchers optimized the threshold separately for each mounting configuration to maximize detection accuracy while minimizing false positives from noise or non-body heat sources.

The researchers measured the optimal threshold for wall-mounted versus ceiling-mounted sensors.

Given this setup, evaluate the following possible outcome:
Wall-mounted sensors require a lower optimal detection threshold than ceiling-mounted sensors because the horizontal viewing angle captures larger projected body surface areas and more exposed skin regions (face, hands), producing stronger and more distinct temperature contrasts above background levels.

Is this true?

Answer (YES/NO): NO